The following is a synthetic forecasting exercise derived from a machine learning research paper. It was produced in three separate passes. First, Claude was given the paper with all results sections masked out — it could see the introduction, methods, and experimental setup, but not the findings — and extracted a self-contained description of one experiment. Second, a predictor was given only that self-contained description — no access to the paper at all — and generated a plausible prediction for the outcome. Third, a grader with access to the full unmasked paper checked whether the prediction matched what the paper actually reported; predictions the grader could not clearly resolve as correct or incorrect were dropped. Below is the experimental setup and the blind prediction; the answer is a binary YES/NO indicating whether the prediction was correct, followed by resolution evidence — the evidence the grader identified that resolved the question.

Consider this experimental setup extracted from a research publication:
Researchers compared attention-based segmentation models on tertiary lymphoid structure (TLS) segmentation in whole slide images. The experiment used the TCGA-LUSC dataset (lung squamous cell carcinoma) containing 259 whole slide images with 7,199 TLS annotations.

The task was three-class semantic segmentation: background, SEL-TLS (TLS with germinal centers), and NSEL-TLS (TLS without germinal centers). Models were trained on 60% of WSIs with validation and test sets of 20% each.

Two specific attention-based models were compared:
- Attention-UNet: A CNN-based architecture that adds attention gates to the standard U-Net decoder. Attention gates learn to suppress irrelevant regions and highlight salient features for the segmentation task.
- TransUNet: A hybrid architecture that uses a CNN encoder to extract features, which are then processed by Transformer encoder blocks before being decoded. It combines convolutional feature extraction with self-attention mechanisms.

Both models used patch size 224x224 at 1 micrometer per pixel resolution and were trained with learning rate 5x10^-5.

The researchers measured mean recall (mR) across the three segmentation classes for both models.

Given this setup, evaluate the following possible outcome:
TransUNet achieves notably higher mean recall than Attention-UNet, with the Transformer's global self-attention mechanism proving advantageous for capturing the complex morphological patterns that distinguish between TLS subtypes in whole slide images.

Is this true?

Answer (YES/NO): NO